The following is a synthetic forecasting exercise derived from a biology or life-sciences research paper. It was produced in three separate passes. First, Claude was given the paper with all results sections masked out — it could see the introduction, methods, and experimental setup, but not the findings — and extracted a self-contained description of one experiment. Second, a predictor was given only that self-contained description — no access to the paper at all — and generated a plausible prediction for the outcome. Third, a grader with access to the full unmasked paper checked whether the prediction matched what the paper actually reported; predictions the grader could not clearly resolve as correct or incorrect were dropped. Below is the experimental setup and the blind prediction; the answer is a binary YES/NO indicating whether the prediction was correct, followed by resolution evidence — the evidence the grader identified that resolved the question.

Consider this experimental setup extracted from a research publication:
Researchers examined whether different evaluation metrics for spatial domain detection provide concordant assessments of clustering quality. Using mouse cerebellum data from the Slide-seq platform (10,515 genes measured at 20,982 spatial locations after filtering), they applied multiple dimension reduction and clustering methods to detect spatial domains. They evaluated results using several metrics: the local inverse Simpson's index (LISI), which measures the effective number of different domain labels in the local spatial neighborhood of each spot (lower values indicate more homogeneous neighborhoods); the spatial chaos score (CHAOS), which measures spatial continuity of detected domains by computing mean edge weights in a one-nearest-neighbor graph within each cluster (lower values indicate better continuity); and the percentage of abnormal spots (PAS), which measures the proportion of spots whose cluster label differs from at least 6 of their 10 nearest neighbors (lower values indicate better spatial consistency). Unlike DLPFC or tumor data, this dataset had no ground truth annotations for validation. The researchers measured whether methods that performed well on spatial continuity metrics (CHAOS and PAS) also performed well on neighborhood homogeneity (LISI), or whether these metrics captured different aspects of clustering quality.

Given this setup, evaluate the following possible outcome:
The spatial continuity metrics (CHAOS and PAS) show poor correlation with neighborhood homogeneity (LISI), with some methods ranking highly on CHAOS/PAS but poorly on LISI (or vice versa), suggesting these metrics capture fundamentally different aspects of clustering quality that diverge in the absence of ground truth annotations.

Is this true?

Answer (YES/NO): NO